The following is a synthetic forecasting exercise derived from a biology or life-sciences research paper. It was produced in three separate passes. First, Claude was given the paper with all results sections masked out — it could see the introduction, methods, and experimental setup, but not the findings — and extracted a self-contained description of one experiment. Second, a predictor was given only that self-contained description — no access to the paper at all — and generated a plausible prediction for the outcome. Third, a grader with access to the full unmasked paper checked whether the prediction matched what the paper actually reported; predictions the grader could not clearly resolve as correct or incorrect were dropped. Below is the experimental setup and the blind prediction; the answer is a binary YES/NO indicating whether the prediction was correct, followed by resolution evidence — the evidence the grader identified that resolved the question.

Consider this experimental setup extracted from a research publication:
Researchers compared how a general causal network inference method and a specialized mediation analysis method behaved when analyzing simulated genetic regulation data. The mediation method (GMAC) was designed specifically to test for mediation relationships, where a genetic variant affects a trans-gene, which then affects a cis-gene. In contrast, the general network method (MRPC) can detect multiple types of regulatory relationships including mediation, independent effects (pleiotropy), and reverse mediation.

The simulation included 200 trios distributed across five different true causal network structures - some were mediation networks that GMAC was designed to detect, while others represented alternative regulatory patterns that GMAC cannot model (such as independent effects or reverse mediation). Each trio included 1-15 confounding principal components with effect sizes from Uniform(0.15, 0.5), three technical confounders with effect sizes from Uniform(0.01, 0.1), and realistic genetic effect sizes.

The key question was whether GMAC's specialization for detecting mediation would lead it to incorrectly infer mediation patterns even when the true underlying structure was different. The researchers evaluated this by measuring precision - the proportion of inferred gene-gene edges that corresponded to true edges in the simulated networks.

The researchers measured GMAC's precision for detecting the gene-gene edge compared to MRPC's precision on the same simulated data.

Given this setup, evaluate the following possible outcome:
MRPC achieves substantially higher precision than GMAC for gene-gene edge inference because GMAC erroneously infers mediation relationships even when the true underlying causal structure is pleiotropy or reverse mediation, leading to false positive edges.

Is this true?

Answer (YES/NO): YES